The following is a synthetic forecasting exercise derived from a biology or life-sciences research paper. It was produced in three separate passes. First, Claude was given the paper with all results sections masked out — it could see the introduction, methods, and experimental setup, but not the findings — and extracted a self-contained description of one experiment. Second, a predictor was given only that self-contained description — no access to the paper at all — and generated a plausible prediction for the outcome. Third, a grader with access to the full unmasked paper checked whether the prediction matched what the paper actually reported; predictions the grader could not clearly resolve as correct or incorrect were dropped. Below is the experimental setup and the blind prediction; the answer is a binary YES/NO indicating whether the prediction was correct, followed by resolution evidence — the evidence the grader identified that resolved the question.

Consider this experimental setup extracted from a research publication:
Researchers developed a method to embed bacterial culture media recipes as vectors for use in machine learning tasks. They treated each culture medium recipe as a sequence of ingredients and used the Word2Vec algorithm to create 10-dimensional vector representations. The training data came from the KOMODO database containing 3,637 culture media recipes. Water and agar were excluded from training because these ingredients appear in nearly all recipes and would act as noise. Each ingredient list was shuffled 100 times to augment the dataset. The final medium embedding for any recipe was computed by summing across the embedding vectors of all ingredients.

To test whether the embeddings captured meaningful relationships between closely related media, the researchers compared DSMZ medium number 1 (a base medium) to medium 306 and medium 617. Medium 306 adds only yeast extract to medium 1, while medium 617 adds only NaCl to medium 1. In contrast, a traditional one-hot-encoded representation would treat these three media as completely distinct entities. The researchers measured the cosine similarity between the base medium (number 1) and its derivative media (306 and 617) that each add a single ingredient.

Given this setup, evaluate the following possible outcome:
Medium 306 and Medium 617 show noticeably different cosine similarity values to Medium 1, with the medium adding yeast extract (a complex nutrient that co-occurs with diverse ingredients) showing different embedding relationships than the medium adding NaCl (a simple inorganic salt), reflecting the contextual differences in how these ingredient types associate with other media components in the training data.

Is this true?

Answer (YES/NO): NO